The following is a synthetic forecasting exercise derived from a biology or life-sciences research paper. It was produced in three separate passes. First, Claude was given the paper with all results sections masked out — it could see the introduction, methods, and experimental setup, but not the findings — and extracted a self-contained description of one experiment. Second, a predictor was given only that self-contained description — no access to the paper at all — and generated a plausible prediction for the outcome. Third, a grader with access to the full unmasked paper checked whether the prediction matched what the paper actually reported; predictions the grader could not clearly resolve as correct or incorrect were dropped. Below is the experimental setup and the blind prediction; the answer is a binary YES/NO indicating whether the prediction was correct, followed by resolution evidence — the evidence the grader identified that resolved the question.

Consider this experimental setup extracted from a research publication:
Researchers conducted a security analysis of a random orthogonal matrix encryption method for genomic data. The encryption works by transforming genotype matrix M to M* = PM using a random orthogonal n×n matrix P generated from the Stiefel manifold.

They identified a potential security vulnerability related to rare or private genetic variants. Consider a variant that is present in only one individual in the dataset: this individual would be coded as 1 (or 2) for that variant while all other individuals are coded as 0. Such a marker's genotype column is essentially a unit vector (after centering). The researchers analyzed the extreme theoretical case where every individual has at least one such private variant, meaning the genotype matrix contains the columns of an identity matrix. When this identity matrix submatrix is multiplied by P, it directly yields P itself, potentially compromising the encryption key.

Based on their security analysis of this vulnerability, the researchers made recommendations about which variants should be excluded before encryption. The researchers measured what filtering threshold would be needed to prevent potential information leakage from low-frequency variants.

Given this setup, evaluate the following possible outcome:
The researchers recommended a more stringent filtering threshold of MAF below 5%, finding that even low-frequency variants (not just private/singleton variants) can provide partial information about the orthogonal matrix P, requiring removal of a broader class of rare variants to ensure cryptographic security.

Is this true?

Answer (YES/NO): NO